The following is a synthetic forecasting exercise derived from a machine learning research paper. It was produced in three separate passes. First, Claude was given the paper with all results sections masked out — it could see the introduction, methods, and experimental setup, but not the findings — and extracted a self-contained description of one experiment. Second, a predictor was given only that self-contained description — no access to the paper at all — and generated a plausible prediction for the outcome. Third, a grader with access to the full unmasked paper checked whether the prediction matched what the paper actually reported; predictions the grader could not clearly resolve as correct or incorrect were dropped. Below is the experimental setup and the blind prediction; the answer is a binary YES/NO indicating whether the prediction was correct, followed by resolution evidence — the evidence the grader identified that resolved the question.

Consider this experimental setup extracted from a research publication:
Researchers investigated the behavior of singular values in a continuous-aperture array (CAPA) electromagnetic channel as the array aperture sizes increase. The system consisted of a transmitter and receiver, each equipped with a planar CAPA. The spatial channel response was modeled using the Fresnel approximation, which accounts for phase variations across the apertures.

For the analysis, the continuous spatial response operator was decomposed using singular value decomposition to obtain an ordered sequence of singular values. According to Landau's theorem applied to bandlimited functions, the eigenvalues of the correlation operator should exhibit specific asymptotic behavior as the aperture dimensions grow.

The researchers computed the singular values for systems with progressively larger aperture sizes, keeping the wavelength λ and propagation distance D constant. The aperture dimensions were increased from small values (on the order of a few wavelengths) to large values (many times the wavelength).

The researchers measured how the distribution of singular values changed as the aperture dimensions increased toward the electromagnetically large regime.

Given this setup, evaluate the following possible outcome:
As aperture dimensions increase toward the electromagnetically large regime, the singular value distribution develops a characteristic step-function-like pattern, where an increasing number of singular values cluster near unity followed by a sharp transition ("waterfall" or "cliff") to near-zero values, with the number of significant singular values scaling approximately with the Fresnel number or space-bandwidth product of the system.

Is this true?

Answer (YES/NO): YES